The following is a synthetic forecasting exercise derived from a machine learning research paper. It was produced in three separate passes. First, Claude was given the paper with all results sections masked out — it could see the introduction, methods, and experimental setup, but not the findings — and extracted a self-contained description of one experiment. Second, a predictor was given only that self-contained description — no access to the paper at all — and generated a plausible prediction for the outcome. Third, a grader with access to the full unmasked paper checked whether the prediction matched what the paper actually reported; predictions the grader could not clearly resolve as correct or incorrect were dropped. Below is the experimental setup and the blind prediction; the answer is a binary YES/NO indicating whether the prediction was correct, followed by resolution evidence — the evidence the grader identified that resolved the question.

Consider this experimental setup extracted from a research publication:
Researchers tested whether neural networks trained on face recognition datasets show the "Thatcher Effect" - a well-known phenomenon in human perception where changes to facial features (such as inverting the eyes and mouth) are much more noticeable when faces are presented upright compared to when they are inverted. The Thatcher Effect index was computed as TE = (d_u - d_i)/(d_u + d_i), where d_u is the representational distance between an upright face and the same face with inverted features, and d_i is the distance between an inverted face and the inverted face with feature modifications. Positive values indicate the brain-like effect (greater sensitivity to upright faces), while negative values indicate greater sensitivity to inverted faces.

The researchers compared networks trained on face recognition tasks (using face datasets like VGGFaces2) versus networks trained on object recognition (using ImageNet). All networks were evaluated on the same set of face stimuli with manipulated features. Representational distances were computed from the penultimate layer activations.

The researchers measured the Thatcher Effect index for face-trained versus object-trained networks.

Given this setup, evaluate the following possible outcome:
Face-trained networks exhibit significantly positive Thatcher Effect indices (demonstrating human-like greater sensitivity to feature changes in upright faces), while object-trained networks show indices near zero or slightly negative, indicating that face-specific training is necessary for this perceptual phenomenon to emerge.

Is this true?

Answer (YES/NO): YES